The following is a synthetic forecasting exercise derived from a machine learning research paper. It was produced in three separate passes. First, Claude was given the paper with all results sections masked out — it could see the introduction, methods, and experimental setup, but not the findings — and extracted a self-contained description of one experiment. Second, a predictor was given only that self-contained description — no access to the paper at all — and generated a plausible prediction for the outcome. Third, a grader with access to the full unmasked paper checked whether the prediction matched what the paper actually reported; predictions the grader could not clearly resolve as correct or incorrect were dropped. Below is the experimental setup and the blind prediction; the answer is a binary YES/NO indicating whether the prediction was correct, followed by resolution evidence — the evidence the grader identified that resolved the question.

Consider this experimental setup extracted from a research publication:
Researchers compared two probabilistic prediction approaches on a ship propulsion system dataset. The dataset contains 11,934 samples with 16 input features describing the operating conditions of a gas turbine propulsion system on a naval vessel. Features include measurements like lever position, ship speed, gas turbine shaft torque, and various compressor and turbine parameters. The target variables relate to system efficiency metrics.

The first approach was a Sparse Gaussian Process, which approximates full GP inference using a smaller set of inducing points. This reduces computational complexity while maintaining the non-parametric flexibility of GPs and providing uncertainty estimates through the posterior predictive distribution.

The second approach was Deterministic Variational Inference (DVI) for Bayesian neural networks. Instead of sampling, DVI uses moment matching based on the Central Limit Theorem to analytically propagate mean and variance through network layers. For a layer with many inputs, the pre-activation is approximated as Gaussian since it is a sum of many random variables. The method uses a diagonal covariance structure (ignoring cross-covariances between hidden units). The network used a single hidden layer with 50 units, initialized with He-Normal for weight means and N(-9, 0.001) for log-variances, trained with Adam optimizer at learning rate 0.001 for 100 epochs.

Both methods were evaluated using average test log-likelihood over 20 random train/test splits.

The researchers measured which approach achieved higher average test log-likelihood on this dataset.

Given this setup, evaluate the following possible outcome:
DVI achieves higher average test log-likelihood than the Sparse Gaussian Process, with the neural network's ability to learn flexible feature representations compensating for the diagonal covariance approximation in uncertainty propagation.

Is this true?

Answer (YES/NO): YES